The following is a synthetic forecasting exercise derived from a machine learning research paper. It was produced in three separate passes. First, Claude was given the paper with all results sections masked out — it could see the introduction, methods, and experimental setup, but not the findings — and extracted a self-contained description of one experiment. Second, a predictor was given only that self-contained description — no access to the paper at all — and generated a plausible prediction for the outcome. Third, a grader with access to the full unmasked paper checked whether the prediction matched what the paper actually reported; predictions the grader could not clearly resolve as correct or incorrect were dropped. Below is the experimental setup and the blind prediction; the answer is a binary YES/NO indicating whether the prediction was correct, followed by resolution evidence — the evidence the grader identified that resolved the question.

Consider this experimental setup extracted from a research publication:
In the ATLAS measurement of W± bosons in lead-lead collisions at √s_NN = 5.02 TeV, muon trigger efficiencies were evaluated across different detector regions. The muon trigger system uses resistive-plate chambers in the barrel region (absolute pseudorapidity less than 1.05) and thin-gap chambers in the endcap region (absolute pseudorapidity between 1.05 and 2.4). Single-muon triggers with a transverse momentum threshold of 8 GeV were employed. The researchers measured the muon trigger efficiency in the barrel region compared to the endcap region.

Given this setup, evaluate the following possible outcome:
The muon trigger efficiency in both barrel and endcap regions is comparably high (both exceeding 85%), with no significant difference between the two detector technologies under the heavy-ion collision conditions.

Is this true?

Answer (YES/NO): NO